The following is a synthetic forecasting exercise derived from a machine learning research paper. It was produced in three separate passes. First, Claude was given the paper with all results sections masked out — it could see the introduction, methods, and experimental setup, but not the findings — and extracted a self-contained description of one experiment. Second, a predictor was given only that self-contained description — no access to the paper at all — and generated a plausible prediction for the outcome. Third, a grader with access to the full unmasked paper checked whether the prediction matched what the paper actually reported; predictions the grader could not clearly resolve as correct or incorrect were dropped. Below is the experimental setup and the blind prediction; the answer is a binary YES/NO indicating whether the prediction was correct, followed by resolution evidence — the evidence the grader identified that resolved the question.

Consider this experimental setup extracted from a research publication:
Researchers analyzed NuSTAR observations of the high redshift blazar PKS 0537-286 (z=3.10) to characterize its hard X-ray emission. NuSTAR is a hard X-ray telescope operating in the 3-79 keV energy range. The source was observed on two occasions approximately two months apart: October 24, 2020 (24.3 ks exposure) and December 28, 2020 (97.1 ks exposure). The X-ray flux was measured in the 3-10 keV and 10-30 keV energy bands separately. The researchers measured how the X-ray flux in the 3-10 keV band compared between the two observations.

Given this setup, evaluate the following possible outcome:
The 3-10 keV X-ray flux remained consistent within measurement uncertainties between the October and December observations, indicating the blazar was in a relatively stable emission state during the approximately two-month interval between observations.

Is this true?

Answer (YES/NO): NO